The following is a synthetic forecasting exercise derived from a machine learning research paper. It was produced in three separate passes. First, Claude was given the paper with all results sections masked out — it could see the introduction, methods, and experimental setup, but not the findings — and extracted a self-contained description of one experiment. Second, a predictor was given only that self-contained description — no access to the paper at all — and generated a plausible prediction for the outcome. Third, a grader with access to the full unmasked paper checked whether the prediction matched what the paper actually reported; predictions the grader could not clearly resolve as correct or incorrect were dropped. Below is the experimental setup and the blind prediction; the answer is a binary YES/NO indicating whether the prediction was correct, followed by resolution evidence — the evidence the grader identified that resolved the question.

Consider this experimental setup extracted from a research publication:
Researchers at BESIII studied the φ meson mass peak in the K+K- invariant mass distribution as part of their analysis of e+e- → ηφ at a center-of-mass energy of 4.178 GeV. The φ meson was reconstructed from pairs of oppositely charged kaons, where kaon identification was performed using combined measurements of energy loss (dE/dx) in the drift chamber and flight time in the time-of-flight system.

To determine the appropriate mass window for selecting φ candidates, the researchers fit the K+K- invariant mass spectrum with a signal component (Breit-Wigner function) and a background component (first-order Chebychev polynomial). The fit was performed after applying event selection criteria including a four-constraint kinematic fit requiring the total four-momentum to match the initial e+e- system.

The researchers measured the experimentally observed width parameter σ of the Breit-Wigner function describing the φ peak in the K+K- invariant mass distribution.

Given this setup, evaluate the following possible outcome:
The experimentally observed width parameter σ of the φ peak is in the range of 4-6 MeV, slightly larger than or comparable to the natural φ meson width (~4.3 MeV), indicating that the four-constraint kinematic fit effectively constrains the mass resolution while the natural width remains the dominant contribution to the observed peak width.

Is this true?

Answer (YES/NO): YES